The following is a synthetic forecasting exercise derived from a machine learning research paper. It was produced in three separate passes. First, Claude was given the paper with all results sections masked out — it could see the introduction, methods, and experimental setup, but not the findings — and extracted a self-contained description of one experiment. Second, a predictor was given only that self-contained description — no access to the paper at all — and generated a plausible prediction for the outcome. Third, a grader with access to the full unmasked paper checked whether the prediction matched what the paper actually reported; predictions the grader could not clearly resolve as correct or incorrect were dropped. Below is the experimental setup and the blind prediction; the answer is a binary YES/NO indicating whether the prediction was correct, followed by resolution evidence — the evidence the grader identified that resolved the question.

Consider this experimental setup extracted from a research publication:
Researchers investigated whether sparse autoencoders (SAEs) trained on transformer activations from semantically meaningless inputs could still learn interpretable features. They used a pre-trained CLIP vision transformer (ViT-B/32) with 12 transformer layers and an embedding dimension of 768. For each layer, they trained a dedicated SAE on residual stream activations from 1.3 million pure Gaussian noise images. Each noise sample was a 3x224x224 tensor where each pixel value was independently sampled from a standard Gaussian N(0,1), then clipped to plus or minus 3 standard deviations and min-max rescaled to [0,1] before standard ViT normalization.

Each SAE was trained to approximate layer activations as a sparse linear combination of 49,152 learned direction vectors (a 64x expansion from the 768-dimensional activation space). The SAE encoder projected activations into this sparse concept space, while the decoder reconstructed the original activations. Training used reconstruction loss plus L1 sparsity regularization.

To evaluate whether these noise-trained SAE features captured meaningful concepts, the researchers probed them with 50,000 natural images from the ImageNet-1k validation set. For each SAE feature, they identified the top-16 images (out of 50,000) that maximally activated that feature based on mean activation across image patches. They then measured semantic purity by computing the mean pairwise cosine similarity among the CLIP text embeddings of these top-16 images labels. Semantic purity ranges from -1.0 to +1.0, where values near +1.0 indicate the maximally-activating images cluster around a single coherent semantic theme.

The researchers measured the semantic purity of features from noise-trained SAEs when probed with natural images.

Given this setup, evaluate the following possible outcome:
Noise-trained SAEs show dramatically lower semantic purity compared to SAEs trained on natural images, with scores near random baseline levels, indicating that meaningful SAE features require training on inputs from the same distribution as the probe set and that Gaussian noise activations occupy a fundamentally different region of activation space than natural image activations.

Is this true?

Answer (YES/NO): NO